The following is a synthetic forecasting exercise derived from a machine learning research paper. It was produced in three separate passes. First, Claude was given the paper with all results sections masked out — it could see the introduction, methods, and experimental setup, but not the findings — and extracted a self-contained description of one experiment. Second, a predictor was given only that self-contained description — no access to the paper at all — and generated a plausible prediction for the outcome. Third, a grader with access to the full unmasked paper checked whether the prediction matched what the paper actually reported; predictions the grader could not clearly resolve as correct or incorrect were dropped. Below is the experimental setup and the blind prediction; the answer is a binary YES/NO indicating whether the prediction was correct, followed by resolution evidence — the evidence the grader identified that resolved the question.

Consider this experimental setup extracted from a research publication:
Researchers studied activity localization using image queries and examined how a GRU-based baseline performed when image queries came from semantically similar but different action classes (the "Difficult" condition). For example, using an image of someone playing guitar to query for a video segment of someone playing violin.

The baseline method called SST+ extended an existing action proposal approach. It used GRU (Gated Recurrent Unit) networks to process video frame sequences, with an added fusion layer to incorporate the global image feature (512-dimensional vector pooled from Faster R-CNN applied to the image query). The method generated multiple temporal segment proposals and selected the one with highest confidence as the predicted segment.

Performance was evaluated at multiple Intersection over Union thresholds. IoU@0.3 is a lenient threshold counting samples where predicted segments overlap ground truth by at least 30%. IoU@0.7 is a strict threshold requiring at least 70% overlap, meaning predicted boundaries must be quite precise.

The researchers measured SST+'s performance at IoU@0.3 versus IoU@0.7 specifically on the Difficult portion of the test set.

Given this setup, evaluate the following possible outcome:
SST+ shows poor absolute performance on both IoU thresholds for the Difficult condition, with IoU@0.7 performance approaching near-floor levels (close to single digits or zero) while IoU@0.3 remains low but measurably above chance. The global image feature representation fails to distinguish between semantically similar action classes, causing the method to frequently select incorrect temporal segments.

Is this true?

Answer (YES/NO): NO